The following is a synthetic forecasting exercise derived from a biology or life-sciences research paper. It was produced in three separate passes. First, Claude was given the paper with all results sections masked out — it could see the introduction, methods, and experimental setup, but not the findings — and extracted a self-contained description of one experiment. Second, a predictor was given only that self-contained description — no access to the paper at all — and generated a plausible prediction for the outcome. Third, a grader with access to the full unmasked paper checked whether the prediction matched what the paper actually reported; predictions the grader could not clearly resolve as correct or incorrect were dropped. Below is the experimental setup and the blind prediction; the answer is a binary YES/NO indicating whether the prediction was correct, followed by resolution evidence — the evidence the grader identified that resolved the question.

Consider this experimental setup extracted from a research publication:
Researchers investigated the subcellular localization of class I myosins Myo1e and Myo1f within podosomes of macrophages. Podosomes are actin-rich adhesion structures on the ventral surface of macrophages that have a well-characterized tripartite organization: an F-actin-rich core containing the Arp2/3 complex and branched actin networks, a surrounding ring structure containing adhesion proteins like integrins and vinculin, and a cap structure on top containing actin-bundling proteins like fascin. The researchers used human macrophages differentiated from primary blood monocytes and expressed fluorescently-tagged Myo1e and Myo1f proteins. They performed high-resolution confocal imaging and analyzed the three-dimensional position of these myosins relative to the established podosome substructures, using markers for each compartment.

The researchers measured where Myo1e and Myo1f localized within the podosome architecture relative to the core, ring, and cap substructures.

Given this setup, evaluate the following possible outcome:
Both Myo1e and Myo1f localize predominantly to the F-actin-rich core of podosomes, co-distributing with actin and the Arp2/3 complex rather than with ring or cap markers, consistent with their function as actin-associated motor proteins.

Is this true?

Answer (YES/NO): NO